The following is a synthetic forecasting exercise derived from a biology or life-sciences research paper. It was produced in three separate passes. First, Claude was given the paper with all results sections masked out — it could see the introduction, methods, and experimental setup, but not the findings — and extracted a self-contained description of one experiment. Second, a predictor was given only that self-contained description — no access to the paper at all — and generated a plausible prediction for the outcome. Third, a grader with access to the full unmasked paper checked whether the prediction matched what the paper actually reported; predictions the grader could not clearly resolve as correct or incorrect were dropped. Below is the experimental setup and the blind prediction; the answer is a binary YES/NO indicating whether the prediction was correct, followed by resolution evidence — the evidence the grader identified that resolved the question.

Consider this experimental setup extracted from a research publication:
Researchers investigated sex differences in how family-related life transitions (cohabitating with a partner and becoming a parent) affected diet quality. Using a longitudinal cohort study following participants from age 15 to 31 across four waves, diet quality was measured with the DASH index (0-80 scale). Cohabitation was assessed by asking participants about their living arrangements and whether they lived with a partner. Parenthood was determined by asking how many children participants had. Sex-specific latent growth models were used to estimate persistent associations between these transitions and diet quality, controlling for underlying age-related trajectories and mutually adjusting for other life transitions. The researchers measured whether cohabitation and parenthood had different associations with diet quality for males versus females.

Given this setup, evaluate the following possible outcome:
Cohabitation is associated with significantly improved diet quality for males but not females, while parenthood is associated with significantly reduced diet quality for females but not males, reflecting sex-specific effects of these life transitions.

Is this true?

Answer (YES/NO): NO